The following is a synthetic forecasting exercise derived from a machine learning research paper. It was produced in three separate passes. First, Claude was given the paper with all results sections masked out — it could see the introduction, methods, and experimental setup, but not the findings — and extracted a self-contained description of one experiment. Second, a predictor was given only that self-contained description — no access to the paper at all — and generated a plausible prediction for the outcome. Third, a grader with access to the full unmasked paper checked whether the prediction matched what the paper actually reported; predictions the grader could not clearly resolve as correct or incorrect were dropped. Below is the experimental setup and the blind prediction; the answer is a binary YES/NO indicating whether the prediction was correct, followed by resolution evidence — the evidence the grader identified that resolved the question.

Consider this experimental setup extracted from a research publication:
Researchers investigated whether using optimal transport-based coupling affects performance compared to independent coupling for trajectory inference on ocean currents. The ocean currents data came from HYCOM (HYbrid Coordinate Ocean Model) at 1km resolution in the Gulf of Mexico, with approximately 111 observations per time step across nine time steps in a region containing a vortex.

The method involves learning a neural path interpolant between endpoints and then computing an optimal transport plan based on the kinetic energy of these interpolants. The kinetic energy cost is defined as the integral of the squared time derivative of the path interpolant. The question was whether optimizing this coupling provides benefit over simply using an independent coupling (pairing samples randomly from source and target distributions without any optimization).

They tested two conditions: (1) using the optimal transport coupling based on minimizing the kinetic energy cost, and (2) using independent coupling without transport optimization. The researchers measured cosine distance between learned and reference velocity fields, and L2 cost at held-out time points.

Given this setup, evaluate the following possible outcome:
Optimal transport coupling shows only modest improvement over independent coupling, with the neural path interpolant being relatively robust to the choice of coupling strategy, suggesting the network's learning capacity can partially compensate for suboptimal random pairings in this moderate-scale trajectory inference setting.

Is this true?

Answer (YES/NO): YES